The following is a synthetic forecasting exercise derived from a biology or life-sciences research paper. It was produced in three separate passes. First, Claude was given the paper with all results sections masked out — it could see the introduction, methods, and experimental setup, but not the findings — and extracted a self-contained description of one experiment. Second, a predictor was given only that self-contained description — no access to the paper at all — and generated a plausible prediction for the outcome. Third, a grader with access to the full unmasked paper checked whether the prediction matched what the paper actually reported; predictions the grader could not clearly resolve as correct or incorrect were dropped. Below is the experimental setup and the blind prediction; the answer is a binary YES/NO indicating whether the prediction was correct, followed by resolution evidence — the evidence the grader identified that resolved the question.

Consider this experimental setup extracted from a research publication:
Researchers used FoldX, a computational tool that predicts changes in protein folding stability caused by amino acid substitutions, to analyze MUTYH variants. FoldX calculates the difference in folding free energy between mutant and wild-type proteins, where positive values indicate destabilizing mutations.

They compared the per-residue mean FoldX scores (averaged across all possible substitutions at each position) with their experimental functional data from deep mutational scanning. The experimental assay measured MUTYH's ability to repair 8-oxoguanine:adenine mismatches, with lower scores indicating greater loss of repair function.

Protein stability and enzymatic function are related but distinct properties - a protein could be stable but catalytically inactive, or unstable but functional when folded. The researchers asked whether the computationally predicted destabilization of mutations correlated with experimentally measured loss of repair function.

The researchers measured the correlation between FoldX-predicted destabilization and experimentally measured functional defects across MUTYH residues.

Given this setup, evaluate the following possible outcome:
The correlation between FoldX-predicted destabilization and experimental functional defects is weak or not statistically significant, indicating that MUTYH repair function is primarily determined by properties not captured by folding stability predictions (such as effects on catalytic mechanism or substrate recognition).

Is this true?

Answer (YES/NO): NO